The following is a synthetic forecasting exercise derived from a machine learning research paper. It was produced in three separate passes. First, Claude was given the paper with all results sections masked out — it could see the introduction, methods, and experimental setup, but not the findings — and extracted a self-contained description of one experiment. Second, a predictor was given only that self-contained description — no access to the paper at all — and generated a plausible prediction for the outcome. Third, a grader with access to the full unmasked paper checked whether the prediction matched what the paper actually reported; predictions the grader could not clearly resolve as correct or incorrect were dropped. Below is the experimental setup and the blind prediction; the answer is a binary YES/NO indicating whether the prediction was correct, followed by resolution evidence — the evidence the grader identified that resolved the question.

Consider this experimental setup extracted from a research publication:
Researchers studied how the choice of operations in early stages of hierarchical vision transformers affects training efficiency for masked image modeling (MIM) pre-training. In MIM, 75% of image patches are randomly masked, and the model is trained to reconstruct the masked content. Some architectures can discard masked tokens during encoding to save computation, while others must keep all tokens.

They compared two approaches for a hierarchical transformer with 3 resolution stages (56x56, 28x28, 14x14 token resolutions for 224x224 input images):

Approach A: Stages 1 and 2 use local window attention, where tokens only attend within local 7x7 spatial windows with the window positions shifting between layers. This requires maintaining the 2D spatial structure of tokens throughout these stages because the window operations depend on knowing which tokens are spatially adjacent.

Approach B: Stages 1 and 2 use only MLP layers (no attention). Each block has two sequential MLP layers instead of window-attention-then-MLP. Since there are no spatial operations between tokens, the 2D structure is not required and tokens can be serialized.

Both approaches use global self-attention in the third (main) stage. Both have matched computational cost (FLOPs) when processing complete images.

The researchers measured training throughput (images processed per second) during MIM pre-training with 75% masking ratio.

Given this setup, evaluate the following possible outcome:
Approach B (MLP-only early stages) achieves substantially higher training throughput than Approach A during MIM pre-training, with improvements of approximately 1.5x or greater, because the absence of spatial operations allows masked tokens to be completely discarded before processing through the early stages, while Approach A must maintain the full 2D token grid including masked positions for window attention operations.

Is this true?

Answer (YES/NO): YES